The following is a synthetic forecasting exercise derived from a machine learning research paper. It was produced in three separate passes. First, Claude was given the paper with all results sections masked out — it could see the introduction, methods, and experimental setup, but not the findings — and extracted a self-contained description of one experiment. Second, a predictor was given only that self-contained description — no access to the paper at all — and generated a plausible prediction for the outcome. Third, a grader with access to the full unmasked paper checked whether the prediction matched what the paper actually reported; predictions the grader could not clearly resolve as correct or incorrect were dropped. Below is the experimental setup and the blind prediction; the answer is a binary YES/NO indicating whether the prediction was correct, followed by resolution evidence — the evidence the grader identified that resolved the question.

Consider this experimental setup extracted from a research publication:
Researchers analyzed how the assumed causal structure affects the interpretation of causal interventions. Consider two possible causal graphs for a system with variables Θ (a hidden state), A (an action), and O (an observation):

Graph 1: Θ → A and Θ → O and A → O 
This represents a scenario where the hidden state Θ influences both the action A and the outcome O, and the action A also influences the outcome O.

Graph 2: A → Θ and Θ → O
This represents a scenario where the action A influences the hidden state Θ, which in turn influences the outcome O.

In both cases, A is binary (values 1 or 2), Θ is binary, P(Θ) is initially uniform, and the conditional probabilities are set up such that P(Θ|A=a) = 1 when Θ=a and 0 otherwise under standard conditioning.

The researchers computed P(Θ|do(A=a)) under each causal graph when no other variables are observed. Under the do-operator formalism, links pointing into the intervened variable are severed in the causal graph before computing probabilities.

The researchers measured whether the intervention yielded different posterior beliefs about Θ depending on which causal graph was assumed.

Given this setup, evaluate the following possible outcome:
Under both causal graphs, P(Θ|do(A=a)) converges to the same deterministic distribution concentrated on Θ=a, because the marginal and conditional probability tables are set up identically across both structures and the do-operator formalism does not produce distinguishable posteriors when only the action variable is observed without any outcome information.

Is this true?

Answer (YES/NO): NO